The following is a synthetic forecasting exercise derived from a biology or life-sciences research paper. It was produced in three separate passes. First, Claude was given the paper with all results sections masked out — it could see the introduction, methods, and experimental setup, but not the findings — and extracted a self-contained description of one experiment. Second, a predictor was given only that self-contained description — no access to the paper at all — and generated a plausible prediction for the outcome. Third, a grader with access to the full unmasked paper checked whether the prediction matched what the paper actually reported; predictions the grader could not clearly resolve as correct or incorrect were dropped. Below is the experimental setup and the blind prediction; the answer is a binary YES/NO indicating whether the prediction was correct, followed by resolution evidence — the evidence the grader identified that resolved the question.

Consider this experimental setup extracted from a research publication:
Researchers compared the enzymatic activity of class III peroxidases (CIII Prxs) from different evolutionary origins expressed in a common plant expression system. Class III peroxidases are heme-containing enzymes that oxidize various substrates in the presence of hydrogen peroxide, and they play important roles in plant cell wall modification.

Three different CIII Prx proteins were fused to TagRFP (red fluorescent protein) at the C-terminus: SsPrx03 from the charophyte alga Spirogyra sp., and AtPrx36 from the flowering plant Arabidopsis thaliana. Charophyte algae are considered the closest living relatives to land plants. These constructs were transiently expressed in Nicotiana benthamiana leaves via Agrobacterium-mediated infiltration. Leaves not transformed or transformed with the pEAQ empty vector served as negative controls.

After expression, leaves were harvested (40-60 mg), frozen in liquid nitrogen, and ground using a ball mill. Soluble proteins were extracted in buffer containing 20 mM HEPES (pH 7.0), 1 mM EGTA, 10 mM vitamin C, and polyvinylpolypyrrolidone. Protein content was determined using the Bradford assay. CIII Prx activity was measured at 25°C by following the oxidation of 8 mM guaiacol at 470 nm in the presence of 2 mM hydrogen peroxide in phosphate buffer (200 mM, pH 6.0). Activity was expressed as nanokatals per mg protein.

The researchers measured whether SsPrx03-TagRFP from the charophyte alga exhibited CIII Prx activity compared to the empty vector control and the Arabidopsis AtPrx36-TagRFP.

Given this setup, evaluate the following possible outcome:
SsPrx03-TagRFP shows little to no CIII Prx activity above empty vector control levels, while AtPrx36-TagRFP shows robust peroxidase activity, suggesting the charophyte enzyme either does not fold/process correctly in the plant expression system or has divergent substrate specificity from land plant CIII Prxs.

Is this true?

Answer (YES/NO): YES